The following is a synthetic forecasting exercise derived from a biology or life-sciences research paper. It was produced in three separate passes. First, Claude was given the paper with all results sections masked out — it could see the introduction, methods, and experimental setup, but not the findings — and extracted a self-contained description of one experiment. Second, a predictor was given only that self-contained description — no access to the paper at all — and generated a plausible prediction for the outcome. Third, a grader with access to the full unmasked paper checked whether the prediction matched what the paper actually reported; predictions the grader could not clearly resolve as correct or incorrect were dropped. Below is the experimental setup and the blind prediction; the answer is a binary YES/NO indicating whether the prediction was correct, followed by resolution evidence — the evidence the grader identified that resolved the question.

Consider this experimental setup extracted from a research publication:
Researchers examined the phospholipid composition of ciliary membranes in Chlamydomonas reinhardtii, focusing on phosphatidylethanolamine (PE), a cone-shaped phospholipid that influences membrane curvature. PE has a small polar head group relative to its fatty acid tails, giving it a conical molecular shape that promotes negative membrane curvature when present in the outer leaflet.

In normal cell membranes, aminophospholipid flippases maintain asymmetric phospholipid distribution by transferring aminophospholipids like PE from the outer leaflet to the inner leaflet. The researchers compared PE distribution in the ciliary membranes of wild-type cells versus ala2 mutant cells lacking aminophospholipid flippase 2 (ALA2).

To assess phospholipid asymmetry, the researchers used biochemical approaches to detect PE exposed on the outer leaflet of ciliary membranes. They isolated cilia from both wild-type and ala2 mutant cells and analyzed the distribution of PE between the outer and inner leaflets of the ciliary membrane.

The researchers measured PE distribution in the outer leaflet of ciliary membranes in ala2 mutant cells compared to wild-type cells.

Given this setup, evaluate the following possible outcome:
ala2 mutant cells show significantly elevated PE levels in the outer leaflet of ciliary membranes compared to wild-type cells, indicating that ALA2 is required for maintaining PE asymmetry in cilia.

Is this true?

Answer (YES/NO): YES